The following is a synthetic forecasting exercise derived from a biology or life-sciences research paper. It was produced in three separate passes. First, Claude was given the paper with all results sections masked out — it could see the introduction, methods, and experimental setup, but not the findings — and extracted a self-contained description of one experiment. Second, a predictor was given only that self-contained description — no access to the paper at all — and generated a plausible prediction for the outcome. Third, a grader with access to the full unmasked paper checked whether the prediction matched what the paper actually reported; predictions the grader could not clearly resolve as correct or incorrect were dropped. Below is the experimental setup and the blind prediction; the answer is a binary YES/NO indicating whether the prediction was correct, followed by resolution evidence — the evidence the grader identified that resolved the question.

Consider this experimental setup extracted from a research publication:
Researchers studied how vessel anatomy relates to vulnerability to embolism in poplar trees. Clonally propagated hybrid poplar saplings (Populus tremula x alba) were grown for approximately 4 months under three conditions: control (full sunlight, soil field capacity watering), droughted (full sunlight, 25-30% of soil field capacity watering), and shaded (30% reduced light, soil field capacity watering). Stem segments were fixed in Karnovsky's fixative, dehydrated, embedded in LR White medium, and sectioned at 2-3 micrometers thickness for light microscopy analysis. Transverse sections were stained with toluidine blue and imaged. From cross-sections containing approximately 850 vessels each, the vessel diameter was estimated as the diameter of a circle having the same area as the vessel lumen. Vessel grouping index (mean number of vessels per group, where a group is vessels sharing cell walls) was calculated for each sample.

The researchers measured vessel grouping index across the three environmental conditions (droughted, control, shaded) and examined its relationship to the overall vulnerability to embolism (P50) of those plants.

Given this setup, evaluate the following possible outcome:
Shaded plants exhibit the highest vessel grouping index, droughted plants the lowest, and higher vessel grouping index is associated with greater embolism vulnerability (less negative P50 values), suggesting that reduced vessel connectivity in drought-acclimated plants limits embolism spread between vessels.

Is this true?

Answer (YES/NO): NO